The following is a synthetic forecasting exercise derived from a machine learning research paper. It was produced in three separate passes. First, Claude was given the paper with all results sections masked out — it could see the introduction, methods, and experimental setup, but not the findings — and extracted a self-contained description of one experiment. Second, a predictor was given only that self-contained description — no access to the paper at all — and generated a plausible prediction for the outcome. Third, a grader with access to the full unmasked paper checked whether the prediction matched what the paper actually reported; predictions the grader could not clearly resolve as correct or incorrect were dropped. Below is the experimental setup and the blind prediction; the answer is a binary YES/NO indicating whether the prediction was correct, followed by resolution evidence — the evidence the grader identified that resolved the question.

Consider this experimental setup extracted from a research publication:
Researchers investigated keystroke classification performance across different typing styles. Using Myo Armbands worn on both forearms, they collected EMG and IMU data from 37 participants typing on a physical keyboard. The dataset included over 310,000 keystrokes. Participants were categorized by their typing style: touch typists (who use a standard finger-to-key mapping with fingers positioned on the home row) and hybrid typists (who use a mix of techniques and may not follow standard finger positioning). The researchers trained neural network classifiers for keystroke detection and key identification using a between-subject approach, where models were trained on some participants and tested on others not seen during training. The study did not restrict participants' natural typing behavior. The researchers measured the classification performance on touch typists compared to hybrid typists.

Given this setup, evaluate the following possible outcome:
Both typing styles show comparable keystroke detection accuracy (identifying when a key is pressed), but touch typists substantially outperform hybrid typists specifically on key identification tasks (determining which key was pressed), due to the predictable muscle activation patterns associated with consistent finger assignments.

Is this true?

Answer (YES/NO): NO